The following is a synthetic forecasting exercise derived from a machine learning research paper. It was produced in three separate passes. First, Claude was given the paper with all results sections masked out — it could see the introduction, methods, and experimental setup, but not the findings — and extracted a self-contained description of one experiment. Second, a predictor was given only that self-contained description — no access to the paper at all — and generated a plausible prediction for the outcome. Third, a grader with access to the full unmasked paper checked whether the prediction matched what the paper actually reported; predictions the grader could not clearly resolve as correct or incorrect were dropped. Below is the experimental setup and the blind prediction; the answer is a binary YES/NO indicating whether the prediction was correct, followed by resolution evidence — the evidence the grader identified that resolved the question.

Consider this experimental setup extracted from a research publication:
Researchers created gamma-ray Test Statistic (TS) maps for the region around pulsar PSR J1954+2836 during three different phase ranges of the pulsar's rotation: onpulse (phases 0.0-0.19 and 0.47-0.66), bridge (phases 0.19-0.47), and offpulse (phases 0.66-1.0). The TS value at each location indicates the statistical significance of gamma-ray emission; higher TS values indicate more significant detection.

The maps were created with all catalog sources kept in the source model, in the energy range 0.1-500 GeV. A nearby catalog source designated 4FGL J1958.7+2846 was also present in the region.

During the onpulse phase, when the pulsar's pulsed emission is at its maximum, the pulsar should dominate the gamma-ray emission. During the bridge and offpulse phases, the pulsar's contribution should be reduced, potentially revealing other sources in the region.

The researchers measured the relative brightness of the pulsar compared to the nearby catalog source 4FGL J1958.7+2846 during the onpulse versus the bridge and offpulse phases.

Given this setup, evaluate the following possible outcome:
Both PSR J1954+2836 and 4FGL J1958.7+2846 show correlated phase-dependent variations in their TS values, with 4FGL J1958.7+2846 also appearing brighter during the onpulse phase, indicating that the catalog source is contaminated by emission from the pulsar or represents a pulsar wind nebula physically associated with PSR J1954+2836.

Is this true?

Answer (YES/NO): NO